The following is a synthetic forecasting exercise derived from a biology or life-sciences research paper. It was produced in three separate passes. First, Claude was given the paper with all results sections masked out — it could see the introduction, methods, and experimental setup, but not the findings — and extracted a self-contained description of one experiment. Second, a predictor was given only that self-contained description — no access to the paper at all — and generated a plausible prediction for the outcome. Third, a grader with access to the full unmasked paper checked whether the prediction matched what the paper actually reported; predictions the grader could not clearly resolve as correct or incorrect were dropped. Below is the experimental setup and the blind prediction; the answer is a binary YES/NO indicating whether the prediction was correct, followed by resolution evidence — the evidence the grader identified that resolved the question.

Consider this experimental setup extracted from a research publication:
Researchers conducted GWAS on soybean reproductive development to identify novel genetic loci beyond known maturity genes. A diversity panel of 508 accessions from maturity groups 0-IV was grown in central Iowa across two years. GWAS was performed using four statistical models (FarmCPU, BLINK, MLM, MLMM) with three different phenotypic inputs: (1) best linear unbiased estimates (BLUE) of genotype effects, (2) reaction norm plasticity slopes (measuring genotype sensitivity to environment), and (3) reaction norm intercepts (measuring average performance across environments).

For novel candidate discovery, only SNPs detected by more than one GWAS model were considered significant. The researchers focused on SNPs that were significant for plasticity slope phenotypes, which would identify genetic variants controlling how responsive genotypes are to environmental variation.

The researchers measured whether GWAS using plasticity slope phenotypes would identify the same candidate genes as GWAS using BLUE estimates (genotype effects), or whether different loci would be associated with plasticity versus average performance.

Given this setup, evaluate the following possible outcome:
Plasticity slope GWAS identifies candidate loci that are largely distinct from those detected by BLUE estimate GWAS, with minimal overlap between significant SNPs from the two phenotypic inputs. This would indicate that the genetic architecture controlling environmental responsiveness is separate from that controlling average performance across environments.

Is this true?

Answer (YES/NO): NO